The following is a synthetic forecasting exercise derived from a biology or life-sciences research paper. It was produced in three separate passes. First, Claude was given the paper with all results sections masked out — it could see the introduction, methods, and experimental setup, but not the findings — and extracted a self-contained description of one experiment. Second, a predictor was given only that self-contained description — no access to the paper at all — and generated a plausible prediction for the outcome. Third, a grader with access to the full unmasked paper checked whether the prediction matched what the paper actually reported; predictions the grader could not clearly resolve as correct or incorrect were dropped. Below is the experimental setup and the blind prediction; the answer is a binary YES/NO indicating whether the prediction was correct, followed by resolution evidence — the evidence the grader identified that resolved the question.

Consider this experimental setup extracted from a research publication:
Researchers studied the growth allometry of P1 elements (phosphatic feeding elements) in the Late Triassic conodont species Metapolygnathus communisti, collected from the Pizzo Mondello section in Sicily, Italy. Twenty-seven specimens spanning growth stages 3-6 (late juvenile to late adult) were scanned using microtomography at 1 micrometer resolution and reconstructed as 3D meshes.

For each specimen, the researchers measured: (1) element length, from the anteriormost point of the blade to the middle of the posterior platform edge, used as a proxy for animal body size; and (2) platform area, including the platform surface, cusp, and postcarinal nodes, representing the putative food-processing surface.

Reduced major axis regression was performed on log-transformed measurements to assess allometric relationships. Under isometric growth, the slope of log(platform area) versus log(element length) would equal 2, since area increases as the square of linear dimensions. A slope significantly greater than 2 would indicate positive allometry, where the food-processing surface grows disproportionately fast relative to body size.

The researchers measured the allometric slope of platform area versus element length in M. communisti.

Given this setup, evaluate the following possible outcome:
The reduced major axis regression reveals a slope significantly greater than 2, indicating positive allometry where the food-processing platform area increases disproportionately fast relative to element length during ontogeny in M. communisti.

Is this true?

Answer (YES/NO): YES